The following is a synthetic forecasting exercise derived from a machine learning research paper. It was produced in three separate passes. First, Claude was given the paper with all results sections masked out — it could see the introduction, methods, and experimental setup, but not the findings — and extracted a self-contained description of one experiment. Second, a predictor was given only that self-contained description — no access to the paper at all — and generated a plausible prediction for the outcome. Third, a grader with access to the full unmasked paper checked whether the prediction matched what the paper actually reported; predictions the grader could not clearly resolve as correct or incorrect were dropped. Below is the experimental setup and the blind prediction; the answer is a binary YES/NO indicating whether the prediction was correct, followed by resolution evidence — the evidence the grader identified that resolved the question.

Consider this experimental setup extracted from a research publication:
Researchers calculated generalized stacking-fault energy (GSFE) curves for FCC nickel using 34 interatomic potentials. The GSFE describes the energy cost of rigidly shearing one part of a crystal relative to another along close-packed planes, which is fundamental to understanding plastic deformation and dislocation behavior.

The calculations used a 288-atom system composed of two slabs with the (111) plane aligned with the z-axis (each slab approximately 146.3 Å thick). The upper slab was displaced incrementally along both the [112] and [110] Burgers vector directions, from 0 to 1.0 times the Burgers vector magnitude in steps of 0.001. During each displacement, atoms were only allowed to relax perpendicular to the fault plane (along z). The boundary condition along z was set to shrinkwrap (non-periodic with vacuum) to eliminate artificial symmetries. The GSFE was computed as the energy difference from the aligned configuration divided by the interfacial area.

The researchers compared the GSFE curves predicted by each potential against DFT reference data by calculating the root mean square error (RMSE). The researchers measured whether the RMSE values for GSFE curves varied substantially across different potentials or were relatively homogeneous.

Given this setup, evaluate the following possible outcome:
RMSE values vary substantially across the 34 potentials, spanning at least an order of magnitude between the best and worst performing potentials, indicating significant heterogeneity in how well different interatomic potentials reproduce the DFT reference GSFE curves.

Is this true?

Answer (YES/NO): NO